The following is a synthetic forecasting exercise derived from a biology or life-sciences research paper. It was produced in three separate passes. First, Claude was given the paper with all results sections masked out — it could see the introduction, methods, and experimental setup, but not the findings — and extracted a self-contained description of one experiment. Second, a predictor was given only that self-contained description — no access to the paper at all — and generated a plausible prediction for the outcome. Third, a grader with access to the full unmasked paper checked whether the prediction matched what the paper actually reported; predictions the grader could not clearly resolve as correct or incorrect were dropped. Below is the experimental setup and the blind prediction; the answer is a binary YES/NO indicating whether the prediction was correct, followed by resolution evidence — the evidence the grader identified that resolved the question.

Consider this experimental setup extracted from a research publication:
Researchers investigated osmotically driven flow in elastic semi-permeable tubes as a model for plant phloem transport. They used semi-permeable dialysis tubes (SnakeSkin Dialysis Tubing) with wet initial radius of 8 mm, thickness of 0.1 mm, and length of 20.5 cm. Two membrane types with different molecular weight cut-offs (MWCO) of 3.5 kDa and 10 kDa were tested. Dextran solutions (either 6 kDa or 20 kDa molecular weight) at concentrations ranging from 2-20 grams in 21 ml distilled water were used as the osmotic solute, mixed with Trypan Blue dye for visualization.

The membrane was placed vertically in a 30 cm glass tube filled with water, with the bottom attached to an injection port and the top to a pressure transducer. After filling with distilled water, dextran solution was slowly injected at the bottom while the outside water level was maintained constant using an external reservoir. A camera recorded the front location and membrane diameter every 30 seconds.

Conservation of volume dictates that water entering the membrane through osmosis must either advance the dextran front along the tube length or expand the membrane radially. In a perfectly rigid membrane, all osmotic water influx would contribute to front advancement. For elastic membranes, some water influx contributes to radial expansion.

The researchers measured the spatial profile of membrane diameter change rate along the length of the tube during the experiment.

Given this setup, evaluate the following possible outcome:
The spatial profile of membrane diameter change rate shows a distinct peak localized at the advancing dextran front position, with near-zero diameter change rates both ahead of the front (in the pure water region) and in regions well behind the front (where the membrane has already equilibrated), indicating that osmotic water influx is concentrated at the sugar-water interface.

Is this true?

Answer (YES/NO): NO